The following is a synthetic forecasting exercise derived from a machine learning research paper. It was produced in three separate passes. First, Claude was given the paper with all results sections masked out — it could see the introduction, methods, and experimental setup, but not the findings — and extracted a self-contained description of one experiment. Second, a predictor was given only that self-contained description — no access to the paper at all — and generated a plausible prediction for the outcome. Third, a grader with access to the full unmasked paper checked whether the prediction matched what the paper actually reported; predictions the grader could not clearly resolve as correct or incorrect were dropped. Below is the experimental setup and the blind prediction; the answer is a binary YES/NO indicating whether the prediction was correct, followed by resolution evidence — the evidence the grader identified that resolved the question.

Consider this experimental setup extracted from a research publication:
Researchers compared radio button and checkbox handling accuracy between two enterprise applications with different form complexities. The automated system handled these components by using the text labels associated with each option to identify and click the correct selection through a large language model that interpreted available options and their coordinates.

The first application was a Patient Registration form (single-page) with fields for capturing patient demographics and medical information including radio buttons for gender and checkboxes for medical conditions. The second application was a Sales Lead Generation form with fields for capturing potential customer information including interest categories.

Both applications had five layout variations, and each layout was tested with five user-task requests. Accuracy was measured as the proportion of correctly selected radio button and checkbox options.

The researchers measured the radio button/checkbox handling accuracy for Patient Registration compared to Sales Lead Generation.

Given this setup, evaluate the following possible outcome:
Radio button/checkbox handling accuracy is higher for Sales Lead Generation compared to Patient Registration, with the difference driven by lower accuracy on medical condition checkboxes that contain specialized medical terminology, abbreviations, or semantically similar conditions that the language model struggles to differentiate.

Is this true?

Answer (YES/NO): NO